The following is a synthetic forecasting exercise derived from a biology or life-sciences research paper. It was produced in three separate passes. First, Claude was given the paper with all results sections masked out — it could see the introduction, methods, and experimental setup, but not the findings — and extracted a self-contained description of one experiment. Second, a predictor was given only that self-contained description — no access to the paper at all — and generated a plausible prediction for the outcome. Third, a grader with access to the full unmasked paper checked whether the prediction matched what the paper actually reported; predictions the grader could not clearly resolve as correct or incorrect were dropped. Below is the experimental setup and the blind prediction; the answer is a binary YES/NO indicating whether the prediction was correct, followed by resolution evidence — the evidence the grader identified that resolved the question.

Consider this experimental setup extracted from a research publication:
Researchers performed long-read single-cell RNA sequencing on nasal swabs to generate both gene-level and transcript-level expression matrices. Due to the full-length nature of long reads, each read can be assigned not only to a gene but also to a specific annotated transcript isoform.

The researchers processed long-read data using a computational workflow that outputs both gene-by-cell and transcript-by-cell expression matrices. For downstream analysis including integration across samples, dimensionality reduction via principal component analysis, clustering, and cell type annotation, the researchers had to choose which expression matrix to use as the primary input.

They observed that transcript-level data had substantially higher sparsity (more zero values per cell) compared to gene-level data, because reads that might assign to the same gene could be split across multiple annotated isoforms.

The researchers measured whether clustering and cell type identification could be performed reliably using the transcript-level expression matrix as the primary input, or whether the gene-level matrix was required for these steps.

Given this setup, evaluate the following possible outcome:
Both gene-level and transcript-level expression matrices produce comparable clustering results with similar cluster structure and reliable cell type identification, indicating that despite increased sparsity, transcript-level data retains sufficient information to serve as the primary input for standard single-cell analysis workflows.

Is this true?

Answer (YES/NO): NO